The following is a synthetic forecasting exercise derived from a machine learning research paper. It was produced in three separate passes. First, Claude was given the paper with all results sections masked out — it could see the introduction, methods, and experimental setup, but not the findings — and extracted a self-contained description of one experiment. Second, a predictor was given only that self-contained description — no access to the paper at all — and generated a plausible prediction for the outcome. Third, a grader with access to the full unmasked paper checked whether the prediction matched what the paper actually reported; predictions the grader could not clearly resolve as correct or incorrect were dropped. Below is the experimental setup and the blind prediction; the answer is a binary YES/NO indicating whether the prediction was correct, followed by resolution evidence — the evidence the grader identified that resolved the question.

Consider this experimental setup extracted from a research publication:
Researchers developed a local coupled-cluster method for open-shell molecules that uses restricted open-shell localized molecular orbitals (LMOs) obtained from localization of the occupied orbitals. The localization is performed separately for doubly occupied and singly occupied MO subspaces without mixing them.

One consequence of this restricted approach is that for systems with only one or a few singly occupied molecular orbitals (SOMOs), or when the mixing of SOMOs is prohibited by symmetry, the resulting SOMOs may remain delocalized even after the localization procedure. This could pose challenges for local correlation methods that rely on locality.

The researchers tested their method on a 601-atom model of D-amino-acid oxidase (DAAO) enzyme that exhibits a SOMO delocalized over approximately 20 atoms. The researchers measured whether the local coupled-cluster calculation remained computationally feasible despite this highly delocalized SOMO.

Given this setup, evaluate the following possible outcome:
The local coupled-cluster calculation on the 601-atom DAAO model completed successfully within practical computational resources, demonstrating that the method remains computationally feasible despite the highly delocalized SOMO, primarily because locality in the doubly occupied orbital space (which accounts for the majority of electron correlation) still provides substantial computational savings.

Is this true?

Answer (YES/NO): NO